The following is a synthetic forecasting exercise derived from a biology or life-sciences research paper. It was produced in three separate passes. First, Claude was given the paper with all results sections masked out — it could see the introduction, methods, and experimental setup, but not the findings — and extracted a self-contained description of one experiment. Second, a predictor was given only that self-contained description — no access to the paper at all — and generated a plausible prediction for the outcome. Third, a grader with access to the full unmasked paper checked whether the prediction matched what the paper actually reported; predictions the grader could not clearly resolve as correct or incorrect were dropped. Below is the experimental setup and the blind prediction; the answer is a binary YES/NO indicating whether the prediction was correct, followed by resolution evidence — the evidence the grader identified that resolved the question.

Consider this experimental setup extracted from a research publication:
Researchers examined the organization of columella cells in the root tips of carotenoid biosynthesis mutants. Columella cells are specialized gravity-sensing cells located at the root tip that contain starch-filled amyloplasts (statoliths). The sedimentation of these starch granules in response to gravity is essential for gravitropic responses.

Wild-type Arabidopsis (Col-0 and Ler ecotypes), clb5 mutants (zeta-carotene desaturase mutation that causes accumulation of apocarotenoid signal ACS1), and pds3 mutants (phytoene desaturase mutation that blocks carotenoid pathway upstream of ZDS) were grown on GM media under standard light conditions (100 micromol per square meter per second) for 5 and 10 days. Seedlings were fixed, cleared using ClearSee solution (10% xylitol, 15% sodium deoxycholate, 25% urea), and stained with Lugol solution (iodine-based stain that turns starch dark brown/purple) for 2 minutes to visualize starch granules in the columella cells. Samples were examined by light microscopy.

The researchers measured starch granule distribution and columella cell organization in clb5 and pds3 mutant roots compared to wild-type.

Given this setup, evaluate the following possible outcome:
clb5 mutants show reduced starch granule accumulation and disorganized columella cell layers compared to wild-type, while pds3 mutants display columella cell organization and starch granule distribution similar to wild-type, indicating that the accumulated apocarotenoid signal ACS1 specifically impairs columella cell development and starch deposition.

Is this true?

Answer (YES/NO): YES